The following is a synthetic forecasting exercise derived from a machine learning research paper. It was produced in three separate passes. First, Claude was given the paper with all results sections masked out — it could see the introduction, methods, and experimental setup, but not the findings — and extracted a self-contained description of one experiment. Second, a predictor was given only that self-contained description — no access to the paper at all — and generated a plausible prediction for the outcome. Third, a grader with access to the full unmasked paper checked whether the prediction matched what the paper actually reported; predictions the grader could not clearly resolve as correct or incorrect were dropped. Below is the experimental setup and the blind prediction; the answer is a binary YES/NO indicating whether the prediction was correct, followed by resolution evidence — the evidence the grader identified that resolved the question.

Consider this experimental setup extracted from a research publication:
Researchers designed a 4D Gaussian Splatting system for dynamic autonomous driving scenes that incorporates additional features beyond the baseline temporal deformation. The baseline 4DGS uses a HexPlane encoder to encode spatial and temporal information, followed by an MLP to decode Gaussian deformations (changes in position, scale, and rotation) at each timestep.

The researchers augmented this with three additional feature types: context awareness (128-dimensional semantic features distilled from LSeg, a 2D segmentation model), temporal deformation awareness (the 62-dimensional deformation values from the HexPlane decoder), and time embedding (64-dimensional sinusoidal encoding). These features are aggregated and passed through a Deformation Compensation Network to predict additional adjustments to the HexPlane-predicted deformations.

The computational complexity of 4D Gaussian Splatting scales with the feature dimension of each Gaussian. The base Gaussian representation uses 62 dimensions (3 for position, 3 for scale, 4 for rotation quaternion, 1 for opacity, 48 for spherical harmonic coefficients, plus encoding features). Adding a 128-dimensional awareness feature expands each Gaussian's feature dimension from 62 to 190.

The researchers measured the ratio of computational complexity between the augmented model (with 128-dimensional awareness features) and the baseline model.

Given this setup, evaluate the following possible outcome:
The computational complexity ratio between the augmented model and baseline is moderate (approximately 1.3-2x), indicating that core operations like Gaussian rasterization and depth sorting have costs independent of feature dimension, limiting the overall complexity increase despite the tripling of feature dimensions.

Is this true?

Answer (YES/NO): NO